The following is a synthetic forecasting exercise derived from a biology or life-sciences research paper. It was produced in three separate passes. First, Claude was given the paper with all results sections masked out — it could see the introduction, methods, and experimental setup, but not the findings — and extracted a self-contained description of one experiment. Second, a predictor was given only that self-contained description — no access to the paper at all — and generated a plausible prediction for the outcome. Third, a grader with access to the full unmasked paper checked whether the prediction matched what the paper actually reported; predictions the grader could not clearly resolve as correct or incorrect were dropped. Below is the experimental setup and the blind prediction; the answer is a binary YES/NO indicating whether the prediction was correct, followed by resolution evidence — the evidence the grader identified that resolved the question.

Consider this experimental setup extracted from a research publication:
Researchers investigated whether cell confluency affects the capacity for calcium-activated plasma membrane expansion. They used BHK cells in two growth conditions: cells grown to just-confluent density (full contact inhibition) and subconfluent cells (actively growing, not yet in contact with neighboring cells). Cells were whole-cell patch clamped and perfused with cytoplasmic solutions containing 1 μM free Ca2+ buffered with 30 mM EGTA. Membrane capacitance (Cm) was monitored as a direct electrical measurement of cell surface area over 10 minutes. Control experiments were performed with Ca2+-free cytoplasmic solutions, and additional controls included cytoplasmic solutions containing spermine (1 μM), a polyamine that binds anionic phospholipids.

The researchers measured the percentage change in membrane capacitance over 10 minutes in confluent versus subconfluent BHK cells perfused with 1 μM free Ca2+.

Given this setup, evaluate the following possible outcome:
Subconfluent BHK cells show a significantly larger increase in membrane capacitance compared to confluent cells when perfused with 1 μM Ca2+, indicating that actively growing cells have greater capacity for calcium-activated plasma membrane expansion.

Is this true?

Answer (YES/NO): NO